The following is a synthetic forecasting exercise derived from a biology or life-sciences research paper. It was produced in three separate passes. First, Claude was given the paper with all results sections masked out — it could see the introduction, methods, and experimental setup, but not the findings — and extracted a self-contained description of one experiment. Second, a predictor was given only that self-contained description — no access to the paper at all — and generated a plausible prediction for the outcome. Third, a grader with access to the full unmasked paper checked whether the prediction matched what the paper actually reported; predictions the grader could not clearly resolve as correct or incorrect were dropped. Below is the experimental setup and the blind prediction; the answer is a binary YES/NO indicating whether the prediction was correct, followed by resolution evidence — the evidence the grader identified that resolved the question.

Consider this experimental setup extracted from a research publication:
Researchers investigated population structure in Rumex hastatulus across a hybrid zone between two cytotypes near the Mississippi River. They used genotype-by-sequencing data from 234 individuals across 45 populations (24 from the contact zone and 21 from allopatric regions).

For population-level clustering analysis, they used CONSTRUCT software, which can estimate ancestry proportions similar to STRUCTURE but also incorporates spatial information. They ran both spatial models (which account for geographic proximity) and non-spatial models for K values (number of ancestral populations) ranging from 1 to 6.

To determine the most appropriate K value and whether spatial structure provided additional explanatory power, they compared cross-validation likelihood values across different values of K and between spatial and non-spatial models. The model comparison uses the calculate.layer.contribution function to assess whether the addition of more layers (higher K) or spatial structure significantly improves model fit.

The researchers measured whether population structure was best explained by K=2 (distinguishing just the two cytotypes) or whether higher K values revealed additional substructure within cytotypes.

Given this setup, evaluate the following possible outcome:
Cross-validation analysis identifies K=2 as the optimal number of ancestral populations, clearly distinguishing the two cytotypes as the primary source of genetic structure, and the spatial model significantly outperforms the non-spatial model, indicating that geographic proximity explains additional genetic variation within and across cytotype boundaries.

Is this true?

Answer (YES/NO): NO